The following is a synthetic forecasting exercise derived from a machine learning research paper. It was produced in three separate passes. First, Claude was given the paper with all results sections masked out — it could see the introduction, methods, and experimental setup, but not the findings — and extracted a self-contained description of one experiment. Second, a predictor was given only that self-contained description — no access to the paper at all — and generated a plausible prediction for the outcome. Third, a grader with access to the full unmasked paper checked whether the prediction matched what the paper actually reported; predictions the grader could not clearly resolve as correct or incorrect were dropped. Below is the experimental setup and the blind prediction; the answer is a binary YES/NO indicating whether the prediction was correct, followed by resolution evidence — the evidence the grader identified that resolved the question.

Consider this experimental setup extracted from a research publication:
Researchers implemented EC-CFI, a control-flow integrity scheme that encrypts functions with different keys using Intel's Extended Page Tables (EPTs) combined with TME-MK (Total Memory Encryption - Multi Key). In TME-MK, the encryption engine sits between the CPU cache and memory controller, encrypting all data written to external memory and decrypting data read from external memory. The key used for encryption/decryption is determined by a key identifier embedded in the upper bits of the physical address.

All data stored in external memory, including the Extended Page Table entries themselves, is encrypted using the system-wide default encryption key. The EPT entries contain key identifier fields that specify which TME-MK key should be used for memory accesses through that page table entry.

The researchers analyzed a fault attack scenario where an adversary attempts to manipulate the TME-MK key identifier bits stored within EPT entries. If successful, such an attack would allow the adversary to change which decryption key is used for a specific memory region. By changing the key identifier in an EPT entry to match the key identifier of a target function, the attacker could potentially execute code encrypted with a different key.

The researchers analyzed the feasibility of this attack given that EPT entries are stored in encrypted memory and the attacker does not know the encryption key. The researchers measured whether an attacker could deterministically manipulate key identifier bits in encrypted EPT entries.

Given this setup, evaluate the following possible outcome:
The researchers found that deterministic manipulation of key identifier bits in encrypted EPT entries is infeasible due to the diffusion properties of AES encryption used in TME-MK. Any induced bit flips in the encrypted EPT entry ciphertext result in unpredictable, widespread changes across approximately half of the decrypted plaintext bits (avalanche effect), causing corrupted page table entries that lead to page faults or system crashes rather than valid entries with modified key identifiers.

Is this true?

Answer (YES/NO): NO